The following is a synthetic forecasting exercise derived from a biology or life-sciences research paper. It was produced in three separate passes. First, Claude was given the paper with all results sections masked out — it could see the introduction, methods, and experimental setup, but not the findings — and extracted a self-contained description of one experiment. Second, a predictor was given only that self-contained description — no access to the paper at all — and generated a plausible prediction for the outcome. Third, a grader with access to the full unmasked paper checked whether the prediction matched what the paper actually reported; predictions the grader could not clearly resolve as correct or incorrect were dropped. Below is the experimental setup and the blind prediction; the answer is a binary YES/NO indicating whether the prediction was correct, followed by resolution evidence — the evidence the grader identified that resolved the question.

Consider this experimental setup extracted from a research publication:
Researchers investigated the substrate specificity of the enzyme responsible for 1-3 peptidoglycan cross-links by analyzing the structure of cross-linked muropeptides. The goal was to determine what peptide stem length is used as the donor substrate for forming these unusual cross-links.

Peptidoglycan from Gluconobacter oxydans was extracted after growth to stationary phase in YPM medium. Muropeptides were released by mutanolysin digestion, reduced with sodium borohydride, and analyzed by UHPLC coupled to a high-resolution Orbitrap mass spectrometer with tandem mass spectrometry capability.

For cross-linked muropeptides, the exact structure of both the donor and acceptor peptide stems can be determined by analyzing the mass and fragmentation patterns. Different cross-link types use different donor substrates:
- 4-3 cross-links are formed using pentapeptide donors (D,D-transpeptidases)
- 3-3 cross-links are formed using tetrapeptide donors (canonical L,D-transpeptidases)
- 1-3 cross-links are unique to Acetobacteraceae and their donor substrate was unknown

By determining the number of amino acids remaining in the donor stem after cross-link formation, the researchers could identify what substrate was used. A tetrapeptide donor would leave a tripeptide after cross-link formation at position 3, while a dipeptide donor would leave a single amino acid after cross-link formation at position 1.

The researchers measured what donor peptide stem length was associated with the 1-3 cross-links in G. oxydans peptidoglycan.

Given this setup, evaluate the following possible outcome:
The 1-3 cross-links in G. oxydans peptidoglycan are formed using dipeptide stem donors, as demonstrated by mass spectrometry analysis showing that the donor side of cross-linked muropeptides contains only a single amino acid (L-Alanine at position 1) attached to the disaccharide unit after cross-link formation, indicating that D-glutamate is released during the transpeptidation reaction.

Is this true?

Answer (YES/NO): YES